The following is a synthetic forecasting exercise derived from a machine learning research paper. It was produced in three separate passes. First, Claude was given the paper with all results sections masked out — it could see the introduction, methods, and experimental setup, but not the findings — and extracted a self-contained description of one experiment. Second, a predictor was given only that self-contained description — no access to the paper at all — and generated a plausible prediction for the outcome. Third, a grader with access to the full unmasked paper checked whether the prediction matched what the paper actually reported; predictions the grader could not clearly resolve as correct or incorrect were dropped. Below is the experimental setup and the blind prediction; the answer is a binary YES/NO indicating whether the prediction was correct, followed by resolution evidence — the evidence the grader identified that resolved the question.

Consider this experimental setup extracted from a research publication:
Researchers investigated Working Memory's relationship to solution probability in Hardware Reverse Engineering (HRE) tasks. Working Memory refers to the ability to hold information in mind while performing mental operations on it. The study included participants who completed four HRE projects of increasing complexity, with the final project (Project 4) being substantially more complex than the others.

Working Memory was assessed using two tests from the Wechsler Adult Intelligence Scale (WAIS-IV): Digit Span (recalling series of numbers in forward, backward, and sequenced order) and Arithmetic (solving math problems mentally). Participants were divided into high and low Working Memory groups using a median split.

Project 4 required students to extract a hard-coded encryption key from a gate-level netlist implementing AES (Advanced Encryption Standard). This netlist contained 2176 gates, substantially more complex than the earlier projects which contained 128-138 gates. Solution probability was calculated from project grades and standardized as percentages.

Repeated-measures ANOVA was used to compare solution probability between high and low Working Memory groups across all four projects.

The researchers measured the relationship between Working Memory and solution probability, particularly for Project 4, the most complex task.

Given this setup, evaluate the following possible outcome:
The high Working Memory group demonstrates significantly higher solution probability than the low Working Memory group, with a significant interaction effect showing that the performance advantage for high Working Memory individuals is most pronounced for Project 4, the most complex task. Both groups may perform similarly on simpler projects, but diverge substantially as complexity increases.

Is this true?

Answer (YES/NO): YES